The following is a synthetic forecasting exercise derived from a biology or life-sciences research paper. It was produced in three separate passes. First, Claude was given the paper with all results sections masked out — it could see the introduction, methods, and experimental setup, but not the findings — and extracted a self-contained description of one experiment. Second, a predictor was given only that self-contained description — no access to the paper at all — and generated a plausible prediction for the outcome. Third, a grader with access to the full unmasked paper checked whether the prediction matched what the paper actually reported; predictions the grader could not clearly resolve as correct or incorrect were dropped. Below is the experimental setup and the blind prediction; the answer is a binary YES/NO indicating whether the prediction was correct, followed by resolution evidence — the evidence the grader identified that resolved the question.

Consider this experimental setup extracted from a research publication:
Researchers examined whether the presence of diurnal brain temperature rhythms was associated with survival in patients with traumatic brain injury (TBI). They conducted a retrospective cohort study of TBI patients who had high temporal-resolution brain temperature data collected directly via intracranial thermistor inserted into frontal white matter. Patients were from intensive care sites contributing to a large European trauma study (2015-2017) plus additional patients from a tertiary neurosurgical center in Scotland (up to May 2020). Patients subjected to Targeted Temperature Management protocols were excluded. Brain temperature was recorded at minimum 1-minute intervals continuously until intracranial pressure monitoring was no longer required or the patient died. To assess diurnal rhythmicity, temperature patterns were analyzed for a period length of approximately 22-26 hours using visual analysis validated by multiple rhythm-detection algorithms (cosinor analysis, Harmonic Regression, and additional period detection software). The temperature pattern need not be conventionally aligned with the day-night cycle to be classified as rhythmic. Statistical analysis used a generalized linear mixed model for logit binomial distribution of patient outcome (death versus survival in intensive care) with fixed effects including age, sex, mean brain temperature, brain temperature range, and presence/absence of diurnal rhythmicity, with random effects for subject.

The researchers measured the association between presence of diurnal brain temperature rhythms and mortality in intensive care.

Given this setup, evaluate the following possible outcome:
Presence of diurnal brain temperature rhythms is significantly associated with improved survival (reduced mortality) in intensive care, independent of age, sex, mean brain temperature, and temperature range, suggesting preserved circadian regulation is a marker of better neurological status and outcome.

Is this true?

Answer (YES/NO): YES